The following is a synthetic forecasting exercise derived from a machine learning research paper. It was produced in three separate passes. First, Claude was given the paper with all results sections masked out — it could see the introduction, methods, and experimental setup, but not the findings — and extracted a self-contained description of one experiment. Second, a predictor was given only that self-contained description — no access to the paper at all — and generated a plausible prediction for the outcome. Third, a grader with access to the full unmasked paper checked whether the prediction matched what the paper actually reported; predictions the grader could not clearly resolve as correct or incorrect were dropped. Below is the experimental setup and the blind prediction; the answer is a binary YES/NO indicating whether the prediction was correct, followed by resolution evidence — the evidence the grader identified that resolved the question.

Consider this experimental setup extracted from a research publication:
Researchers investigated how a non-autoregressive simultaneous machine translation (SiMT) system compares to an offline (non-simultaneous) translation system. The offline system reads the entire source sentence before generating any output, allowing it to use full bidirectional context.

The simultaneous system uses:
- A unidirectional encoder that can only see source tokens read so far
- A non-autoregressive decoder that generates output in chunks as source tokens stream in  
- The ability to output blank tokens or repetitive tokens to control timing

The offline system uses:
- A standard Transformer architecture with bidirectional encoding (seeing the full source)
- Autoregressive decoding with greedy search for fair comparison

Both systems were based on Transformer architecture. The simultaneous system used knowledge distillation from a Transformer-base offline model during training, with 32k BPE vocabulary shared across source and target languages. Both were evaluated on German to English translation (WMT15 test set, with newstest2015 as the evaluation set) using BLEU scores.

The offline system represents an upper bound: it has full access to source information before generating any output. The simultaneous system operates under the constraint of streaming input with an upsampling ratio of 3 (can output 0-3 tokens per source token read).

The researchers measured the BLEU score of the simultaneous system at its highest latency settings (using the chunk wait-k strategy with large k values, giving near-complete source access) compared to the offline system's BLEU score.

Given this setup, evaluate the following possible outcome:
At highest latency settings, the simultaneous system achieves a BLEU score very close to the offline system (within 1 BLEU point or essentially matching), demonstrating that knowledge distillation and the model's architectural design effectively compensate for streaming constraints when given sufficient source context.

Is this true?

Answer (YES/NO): NO